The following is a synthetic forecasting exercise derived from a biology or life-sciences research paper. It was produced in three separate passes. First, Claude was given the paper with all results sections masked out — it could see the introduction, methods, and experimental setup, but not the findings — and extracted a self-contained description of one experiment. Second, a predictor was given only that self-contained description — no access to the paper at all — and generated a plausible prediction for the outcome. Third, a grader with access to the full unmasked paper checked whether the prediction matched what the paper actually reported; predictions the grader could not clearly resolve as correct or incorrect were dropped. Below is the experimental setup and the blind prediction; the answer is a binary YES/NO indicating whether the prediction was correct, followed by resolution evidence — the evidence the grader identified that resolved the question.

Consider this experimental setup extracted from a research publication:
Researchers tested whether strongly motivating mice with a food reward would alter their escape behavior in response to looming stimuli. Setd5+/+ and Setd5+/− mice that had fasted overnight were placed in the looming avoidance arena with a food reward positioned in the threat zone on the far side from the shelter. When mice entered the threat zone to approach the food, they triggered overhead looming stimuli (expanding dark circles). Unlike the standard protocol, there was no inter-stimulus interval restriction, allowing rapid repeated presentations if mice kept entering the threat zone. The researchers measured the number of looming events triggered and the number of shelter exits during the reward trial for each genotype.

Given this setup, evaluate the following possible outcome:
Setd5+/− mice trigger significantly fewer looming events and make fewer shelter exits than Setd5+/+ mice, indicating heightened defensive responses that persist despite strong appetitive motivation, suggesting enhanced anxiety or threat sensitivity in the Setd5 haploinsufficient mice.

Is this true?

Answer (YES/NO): NO